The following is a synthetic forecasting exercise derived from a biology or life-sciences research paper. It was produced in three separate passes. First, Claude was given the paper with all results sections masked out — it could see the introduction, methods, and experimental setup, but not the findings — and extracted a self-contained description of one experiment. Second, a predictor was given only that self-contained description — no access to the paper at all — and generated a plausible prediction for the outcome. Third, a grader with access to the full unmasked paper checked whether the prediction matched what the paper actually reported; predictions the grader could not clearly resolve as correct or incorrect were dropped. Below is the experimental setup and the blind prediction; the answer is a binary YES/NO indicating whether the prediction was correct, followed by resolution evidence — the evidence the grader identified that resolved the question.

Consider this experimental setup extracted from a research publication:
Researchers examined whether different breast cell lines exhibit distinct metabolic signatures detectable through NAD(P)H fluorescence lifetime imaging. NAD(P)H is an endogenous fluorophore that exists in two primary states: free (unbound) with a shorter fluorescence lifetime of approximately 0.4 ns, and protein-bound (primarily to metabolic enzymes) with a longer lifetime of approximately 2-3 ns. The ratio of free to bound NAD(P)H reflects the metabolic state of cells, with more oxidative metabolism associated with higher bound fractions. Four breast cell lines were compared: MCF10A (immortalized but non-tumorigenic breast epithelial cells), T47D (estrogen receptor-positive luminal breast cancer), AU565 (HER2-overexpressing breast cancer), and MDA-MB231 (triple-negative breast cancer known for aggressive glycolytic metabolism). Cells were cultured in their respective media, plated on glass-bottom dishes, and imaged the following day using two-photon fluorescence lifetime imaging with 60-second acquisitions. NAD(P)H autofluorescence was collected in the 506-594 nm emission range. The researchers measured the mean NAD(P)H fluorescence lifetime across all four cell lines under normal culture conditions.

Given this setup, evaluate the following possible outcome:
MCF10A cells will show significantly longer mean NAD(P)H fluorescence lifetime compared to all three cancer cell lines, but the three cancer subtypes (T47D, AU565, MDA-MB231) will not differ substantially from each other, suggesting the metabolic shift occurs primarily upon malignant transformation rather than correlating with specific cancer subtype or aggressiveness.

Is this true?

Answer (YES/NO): NO